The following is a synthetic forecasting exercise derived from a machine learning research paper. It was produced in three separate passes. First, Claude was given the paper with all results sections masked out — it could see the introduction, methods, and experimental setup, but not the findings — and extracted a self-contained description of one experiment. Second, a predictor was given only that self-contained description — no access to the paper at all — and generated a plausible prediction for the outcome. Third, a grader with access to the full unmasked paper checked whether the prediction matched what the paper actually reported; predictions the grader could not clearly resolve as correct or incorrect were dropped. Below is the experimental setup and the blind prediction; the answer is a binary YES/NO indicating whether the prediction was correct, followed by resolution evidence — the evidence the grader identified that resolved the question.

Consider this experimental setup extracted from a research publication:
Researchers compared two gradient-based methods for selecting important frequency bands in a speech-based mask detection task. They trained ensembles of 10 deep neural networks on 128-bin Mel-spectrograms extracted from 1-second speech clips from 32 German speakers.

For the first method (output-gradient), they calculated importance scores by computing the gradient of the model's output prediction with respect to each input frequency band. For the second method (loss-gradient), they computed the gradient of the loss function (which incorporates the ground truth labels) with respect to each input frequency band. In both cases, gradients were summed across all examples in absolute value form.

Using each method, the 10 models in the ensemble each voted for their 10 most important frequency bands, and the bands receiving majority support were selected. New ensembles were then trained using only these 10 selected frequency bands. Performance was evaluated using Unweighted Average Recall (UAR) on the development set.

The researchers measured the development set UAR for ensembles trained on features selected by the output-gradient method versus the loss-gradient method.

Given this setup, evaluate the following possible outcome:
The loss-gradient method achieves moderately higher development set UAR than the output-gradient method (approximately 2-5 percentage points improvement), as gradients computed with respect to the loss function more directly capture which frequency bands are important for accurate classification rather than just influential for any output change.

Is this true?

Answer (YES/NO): NO